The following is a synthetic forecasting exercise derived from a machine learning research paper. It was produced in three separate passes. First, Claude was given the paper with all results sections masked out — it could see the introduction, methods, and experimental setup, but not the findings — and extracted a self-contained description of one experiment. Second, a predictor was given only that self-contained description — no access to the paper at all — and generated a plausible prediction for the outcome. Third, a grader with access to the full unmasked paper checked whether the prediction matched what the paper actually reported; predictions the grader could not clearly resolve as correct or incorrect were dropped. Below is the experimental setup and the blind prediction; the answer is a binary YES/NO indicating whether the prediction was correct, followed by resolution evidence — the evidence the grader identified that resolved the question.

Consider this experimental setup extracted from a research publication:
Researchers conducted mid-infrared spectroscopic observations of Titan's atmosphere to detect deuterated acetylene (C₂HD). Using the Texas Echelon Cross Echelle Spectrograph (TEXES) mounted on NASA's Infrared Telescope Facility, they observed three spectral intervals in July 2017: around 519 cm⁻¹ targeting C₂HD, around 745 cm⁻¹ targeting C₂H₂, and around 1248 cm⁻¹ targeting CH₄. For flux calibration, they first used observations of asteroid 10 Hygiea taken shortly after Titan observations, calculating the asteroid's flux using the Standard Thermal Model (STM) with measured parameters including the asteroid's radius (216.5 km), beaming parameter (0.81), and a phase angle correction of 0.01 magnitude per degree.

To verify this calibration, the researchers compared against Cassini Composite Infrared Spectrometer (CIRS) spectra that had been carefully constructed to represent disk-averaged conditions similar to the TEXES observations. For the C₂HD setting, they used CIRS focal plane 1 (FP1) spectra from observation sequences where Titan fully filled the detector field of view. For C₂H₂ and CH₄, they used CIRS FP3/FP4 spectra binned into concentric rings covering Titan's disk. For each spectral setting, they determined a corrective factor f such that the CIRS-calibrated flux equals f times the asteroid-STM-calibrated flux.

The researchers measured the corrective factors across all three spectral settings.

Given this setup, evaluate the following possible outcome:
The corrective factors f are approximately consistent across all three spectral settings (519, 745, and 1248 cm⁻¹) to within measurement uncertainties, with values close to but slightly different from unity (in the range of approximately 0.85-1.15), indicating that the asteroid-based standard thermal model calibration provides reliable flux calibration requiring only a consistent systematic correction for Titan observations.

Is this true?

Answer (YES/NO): NO